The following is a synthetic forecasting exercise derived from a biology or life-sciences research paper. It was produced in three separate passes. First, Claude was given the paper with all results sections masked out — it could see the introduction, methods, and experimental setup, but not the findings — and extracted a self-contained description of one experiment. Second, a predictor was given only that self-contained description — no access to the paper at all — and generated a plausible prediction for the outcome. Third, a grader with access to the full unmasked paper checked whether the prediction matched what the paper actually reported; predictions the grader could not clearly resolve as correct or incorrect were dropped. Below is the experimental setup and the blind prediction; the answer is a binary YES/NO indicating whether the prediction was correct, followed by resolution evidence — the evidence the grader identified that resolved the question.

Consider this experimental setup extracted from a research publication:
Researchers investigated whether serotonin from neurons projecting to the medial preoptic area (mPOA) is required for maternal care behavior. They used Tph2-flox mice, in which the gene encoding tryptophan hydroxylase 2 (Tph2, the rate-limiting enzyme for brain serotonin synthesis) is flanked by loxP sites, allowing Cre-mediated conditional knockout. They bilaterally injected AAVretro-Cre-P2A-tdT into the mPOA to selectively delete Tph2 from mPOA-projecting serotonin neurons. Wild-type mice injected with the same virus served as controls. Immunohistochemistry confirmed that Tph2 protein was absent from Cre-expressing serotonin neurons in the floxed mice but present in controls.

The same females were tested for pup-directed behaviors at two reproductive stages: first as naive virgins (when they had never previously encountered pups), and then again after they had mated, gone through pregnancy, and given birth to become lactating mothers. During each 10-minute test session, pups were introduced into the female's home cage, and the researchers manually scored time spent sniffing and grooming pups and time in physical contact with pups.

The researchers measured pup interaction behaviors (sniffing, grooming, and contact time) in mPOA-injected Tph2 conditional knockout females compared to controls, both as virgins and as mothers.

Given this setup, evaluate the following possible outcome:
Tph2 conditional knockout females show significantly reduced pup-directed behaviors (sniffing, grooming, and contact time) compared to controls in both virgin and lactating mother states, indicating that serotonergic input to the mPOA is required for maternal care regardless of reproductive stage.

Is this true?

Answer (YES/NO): NO